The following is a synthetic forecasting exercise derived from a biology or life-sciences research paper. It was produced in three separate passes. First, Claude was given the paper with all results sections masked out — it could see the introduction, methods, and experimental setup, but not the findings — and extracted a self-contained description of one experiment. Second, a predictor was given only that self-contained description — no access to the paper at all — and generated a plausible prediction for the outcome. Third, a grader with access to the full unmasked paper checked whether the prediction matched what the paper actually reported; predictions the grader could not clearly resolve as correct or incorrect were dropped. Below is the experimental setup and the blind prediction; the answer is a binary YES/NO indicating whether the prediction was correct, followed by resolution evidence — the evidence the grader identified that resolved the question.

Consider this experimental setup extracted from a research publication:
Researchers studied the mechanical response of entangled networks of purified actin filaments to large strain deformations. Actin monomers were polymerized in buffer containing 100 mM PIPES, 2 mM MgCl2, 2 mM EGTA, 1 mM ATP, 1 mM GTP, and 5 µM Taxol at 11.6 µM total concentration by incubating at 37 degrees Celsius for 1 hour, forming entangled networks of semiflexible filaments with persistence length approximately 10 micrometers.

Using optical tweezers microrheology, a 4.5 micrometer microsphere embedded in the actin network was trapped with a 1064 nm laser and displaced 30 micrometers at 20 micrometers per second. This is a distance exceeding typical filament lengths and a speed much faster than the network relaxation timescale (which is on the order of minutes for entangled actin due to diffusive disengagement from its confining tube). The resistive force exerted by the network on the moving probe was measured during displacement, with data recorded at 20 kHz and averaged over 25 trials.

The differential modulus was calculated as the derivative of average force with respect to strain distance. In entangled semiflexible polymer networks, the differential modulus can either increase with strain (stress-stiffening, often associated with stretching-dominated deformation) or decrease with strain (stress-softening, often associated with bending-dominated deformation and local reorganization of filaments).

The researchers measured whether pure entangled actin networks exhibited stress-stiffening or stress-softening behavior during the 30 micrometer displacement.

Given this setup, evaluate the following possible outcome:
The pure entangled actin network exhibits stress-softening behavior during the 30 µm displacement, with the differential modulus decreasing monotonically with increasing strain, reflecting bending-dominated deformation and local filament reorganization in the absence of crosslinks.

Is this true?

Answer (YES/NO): YES